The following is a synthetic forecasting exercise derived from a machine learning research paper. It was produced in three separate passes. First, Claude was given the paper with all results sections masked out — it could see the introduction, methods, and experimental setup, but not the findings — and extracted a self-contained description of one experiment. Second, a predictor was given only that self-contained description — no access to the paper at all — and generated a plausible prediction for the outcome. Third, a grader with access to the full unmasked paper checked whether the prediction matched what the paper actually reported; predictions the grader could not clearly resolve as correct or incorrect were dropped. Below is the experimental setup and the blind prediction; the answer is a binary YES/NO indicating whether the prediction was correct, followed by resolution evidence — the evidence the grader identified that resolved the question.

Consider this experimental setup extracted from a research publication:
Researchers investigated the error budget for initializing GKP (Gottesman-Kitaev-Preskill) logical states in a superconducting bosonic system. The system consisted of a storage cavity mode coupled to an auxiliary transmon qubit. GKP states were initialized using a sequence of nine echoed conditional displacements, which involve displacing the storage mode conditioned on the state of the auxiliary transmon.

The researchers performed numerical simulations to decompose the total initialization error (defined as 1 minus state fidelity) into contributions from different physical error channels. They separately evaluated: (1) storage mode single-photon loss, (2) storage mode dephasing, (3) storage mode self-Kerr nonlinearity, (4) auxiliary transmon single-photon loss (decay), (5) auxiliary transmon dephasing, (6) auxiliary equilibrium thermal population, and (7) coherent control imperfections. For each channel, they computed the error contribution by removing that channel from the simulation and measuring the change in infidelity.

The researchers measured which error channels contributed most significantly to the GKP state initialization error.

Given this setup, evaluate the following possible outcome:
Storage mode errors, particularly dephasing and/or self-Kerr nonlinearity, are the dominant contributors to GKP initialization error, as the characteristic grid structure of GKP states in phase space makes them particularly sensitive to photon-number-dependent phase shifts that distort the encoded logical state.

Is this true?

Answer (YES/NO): NO